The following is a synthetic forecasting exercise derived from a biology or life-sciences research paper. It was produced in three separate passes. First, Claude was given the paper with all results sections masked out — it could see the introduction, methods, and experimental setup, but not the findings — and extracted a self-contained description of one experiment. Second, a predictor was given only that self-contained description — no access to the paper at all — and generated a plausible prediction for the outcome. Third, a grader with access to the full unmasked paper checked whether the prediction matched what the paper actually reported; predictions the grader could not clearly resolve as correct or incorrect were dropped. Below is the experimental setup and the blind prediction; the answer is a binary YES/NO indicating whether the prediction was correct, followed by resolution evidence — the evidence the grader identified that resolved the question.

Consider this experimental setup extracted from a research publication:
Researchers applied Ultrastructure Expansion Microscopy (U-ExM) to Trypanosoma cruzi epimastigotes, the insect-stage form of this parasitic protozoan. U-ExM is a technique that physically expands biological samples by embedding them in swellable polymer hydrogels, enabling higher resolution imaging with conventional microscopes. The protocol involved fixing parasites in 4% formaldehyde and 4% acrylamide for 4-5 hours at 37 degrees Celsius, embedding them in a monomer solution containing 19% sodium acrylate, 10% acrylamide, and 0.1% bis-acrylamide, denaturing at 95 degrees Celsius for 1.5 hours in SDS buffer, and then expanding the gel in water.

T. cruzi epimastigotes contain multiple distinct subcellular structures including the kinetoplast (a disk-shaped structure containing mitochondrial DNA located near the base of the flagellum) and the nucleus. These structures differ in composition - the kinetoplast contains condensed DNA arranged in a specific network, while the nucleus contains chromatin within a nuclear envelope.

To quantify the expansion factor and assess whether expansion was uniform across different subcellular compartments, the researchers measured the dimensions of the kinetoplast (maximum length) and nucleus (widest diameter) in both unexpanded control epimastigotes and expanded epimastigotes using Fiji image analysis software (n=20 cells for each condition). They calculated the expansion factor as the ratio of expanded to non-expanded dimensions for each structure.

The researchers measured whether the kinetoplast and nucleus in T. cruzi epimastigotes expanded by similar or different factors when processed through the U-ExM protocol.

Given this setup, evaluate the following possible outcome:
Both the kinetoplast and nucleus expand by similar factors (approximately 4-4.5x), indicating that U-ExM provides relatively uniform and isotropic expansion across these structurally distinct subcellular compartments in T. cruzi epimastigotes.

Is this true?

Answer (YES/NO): YES